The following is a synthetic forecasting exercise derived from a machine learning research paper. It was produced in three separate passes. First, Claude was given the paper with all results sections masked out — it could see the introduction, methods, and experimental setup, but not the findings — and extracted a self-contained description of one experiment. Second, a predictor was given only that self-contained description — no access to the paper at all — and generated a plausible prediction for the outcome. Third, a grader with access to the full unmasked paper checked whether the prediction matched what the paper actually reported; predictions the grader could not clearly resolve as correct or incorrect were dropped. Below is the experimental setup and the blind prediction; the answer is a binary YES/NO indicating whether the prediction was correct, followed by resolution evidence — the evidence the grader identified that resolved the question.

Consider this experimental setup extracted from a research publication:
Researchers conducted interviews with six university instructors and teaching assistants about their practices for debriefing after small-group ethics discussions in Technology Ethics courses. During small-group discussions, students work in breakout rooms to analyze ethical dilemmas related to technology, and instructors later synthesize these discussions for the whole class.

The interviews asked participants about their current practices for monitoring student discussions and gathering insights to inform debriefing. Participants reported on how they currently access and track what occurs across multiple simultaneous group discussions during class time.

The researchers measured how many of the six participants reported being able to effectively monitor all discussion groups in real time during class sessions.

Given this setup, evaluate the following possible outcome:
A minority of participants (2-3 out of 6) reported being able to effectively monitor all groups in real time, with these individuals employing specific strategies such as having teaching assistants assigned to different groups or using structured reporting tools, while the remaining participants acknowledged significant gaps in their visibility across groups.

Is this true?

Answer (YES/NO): NO